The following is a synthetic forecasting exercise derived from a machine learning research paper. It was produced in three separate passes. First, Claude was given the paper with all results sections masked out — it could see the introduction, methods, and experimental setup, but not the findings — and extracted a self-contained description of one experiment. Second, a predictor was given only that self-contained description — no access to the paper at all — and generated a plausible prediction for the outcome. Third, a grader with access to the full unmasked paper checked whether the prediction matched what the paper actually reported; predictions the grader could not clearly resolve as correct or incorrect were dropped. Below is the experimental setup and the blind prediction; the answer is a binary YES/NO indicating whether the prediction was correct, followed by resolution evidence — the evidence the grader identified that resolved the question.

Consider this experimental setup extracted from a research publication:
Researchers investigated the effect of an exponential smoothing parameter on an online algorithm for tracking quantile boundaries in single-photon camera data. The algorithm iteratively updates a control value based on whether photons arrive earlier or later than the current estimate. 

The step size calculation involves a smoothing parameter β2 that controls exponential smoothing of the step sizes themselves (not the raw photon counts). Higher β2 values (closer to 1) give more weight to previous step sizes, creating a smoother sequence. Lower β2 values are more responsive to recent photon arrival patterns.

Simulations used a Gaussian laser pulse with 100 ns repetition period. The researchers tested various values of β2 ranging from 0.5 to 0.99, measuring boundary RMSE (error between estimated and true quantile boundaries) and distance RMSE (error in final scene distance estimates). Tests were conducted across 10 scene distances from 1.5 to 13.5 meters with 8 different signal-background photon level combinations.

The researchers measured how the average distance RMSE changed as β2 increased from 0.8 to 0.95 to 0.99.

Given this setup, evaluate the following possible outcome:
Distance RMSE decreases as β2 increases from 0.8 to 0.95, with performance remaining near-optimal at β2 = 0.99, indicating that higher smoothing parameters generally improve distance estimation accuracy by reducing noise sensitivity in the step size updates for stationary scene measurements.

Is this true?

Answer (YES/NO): NO